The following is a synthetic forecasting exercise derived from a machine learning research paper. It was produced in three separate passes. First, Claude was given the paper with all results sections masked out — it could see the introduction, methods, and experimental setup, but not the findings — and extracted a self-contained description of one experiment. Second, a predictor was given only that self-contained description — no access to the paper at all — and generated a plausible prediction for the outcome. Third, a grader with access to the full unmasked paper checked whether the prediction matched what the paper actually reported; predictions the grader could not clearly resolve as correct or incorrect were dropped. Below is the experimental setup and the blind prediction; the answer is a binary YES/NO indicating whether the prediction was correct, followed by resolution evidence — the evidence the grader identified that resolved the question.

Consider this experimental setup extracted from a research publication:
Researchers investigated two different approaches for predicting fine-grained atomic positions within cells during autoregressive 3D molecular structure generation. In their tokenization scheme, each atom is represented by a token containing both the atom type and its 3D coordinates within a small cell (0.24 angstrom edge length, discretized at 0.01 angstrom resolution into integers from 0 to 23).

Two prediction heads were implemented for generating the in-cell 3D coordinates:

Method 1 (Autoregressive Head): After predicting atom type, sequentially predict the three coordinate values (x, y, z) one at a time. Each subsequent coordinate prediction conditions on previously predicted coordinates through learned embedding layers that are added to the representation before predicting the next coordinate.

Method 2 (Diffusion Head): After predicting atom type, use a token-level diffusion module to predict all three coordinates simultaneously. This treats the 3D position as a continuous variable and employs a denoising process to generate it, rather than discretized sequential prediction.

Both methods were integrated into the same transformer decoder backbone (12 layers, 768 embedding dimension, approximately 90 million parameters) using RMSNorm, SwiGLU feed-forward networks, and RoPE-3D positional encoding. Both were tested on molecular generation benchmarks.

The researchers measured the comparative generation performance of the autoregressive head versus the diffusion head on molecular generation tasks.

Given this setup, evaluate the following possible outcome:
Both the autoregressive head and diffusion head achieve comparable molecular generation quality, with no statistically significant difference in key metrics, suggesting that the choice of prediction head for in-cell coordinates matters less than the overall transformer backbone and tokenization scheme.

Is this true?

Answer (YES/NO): YES